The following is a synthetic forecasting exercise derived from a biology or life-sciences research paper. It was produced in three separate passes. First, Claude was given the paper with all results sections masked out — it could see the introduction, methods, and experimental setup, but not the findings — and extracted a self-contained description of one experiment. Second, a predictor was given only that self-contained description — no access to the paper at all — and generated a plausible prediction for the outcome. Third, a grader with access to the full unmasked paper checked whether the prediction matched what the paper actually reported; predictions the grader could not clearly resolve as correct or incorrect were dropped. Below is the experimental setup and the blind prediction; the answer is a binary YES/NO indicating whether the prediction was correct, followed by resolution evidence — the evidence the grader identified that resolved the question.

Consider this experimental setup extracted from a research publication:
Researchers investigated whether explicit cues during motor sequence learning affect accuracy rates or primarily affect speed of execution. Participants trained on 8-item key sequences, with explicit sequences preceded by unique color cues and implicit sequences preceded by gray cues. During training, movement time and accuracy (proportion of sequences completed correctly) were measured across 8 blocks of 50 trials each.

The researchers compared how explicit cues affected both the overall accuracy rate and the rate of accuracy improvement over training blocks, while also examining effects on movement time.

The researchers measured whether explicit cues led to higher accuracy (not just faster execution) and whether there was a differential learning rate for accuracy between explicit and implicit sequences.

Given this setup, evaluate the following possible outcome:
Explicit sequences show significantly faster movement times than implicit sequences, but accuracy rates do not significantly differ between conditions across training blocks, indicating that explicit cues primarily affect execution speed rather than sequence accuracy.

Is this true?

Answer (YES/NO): NO